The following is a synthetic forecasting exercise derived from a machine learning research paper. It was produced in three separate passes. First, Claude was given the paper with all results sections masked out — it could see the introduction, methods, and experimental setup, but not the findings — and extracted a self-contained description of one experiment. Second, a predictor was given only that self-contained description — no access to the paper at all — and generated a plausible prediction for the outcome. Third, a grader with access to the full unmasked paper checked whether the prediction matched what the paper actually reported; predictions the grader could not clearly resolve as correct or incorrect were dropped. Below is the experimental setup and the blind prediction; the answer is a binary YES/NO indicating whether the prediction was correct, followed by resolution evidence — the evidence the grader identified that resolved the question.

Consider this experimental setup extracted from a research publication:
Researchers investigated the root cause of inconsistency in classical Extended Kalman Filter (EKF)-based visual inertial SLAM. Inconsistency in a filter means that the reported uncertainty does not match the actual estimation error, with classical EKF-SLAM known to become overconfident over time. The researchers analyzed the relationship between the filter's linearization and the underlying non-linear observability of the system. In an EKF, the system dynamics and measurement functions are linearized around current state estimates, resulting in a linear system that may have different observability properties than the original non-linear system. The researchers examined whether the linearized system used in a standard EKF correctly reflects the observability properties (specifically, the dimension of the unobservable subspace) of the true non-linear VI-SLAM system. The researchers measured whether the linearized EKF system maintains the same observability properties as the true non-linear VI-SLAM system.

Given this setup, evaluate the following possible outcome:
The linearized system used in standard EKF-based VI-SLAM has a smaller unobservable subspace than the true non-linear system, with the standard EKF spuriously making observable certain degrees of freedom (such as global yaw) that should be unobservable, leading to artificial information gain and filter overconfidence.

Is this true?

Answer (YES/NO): YES